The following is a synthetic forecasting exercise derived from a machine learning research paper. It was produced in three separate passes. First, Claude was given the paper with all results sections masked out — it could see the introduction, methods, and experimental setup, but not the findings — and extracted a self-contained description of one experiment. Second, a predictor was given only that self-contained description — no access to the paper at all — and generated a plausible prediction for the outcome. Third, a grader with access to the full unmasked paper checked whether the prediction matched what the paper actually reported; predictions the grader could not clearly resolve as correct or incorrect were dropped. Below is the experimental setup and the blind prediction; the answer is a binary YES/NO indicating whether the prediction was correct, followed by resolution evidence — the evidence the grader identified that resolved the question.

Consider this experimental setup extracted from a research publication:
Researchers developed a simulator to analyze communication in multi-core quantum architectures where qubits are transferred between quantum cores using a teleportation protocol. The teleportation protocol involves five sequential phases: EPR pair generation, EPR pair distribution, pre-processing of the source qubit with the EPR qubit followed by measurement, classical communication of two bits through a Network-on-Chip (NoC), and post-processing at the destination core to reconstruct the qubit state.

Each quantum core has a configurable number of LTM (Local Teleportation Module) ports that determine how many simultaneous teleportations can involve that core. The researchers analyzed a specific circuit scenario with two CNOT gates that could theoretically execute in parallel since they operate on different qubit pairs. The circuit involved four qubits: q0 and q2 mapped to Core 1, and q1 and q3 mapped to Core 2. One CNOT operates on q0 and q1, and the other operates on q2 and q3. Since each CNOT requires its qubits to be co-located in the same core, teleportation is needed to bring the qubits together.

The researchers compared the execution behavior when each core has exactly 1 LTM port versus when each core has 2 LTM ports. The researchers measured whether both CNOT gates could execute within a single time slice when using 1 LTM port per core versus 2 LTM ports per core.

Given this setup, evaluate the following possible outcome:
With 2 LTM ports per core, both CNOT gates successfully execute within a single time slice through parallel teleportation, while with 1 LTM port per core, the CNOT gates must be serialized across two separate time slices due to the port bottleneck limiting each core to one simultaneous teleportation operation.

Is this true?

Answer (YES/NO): YES